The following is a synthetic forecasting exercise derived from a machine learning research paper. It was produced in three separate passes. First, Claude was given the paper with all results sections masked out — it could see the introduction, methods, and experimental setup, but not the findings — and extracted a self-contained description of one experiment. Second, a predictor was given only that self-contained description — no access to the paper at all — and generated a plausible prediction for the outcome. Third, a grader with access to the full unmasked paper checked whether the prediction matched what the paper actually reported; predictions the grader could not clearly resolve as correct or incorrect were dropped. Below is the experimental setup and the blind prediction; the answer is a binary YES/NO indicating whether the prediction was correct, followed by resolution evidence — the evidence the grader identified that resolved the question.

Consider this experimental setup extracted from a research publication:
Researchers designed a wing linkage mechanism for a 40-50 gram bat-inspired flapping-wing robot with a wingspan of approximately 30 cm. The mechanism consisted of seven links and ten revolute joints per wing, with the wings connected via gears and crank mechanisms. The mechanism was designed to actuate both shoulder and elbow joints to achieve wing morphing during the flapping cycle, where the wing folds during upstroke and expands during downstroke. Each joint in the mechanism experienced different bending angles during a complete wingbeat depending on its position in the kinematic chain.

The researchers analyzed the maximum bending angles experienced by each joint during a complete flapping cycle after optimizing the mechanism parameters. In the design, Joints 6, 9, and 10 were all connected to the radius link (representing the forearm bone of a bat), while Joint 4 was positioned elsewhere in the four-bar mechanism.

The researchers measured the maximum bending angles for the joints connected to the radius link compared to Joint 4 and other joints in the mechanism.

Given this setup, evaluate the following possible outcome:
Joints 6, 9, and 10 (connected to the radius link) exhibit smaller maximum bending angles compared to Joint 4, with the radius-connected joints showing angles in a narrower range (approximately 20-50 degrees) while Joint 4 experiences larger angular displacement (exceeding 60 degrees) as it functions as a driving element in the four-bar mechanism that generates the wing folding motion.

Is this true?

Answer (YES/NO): NO